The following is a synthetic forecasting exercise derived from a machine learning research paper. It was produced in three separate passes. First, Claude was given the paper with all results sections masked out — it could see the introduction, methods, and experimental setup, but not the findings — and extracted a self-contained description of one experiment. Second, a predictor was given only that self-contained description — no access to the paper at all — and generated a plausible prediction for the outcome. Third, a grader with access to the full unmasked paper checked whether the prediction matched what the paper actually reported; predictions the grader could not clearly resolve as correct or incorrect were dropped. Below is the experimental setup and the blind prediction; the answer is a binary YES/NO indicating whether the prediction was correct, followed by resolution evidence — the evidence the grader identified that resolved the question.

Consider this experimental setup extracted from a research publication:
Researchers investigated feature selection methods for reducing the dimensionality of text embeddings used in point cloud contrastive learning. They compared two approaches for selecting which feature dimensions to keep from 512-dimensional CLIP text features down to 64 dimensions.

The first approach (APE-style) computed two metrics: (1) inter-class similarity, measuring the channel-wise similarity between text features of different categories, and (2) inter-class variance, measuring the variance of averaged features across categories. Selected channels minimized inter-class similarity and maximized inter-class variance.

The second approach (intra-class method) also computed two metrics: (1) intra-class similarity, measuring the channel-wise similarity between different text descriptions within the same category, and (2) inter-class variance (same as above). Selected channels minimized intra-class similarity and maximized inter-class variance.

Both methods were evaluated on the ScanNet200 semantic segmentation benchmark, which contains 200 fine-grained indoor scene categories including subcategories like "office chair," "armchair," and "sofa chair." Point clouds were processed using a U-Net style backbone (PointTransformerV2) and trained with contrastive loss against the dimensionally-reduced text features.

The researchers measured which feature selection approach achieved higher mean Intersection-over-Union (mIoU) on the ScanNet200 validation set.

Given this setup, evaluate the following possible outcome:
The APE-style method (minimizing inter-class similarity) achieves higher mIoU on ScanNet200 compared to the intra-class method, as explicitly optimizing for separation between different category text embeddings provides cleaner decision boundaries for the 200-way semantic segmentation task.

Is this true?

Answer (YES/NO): NO